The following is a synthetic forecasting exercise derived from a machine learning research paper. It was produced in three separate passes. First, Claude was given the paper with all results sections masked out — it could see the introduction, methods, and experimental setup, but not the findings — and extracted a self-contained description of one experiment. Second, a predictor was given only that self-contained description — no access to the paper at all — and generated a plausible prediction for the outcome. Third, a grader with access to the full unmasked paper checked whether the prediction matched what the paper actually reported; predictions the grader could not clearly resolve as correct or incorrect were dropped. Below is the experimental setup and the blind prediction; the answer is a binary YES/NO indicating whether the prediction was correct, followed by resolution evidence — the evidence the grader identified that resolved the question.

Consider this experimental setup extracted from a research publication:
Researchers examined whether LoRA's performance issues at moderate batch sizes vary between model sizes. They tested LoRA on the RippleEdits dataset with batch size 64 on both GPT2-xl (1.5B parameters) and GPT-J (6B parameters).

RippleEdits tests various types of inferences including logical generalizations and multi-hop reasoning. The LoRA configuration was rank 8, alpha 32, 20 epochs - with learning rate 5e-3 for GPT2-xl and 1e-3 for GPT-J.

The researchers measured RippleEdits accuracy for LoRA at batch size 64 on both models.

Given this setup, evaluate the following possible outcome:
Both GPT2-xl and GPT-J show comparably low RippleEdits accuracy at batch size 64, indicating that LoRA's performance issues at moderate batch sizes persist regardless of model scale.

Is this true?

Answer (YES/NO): NO